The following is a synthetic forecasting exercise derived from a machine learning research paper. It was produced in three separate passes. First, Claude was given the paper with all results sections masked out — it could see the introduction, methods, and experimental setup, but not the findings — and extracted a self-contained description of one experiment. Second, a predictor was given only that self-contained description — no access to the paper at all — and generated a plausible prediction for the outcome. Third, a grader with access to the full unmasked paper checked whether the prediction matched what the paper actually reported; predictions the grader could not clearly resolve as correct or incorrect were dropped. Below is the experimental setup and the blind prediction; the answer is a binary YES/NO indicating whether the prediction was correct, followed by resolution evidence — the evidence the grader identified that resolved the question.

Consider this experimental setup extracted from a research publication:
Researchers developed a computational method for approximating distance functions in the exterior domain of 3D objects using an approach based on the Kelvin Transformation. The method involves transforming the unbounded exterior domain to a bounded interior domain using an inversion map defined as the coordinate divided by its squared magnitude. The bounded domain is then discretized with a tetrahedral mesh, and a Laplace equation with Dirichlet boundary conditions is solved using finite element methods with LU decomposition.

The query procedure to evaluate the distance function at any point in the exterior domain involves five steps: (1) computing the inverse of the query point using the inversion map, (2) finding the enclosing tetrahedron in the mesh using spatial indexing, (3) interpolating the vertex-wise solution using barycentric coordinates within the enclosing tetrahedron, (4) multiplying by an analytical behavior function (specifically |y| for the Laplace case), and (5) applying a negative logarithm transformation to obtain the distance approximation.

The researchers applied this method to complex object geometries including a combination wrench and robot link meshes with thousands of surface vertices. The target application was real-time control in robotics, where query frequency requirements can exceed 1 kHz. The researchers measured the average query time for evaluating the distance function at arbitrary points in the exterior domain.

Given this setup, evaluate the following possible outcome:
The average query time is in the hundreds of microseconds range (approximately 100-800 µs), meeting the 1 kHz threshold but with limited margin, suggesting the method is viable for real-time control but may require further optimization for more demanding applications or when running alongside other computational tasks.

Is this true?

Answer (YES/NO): NO